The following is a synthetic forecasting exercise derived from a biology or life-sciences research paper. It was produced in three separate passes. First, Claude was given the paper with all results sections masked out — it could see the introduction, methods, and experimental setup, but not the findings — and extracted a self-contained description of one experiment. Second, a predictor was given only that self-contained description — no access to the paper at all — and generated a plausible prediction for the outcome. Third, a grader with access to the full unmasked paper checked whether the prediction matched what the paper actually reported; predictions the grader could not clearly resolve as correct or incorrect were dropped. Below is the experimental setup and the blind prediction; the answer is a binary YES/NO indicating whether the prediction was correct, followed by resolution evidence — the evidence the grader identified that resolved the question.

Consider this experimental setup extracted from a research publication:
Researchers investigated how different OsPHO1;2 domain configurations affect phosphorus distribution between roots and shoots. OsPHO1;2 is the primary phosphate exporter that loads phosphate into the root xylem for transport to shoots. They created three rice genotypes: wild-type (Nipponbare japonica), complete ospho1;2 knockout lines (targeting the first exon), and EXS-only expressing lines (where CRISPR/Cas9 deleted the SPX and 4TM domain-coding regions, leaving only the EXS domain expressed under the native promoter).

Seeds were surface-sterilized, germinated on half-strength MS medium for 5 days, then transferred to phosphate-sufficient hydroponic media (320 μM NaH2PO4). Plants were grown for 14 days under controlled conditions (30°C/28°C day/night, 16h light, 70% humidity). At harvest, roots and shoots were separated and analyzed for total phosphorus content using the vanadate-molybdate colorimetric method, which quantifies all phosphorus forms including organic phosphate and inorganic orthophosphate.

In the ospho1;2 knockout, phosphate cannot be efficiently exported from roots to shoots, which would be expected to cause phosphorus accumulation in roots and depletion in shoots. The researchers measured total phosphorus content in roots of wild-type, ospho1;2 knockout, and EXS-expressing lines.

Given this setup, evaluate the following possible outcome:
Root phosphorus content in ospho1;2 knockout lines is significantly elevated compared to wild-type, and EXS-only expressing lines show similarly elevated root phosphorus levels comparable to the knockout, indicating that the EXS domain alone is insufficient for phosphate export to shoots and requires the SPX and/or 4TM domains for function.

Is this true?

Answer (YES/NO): YES